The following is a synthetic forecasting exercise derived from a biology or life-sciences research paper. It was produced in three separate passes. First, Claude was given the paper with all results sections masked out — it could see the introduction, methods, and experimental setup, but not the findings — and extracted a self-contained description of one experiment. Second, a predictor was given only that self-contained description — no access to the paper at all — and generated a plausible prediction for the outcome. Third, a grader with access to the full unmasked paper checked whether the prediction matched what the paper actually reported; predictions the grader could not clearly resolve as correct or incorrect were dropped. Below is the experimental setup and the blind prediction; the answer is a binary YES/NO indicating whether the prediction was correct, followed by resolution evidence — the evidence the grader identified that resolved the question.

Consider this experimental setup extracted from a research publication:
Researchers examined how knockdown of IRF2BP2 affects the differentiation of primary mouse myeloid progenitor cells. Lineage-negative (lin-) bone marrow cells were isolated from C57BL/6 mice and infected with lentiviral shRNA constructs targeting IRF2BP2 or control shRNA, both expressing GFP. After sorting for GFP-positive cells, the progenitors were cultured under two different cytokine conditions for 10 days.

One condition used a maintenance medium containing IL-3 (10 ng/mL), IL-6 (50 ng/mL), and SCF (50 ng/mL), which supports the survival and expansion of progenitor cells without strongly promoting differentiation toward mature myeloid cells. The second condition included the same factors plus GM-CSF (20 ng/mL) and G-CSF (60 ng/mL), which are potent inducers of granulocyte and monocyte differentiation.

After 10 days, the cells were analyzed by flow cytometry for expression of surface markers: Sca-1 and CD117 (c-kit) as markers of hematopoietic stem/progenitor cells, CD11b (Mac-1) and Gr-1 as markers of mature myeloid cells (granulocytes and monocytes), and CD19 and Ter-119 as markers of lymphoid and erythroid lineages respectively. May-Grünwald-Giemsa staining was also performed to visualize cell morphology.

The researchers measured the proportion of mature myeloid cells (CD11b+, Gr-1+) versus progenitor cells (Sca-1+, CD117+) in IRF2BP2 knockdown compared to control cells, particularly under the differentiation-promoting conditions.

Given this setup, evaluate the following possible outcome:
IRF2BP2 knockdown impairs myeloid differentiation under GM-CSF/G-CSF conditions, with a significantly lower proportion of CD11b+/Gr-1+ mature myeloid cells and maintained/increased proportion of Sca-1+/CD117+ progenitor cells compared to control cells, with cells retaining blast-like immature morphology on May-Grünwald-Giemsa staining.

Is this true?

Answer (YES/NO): NO